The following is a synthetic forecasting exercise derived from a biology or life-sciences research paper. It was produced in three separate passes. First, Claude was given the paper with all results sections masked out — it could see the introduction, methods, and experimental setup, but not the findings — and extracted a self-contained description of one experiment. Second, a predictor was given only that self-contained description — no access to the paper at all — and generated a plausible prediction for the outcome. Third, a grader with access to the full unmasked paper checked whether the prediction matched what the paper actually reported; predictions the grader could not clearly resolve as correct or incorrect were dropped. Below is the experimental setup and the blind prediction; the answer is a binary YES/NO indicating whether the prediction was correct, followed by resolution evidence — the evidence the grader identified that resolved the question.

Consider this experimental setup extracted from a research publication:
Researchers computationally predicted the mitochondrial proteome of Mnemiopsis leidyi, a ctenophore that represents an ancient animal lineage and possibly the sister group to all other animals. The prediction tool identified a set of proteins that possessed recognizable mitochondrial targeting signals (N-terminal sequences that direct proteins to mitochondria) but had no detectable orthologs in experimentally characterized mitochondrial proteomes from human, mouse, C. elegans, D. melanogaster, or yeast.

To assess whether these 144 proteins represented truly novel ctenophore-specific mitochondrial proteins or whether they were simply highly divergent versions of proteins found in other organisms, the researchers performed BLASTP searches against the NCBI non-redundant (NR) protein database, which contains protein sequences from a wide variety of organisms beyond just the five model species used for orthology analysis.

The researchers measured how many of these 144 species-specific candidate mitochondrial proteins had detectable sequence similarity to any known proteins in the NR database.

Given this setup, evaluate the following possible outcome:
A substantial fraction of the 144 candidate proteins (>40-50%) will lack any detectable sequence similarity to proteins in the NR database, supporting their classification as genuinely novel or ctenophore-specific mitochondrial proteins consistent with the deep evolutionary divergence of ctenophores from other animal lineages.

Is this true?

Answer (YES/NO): NO